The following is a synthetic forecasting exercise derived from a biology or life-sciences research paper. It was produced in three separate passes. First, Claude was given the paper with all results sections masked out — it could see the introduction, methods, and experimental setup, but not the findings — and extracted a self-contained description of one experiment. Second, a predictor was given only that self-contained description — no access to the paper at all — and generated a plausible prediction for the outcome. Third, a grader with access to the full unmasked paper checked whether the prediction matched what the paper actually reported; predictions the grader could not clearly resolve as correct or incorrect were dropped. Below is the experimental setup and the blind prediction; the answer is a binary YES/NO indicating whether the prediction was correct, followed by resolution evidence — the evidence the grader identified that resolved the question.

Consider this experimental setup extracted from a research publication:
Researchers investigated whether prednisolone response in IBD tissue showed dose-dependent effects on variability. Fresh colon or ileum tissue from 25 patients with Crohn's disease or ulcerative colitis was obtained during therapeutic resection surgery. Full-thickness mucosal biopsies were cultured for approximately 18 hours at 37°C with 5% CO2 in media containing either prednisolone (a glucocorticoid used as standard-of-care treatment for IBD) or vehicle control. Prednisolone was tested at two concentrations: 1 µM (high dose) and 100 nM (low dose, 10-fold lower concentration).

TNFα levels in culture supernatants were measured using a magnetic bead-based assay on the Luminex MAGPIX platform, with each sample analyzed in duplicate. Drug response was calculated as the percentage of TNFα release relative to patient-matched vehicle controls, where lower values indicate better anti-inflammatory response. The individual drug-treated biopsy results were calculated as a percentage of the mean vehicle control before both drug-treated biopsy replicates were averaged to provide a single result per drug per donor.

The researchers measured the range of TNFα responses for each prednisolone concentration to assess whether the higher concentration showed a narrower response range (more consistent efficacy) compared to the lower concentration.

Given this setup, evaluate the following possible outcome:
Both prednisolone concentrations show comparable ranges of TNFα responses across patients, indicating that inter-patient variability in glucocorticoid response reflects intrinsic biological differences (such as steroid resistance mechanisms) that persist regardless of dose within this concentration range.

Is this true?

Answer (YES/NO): NO